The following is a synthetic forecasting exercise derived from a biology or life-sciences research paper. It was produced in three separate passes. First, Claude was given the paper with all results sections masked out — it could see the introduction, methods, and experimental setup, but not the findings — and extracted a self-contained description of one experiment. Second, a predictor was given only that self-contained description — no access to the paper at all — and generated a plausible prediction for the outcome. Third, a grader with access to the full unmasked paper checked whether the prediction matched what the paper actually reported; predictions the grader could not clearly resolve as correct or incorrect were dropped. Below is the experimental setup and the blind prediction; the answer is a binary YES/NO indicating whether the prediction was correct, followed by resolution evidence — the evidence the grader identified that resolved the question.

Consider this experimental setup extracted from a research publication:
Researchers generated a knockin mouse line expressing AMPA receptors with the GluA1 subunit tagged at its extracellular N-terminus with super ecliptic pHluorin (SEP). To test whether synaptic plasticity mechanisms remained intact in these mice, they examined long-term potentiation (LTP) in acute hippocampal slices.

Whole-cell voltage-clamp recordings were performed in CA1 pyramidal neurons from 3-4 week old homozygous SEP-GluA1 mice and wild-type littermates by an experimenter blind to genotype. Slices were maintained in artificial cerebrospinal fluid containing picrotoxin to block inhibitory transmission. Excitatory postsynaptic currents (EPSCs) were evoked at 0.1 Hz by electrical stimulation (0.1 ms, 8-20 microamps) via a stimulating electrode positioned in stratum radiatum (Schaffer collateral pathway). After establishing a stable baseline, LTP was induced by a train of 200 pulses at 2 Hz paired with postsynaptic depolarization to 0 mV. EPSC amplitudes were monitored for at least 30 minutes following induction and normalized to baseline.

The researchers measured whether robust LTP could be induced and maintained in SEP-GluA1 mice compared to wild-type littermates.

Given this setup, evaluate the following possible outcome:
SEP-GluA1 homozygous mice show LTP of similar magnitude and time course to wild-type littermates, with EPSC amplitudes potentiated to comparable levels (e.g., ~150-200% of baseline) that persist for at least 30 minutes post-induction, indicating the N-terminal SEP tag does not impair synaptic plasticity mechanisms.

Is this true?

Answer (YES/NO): YES